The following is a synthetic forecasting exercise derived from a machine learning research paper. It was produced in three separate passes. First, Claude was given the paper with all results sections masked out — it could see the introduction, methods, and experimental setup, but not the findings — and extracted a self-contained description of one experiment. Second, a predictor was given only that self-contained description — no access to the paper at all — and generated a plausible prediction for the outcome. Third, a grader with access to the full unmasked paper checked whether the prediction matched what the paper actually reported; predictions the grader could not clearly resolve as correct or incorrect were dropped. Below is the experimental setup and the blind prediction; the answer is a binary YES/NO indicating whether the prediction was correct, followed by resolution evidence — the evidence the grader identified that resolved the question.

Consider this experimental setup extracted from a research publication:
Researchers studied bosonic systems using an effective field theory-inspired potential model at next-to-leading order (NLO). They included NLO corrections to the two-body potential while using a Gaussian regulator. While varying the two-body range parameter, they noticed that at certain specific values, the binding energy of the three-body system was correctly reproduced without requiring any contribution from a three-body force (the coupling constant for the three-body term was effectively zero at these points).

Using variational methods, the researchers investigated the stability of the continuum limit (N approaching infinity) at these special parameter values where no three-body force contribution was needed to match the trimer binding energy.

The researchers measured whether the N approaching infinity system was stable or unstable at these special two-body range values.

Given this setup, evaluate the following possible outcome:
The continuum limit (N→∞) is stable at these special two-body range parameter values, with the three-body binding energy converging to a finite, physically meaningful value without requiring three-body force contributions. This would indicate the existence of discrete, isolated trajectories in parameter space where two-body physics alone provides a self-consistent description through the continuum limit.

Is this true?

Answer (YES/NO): NO